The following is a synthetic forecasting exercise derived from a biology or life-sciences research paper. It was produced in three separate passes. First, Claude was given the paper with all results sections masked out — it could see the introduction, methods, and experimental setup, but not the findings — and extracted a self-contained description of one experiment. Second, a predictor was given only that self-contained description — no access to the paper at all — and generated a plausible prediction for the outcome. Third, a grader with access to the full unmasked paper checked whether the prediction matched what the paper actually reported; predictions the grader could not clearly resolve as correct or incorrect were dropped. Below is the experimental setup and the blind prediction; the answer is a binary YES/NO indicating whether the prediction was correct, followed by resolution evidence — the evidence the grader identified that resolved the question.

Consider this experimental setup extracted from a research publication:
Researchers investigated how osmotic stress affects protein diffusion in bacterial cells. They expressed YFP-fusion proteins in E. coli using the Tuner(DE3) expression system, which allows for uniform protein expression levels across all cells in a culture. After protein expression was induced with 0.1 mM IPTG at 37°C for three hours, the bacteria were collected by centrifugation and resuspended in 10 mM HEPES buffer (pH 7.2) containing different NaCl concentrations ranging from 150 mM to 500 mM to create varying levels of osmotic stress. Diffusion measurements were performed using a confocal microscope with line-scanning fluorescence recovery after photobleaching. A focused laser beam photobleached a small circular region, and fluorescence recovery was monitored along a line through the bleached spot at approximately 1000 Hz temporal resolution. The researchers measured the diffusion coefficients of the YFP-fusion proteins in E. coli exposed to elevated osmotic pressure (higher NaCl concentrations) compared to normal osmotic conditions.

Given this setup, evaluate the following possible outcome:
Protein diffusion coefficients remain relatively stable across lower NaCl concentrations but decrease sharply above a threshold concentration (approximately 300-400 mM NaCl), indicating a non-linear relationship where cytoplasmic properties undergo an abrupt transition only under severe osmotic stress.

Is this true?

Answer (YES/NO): NO